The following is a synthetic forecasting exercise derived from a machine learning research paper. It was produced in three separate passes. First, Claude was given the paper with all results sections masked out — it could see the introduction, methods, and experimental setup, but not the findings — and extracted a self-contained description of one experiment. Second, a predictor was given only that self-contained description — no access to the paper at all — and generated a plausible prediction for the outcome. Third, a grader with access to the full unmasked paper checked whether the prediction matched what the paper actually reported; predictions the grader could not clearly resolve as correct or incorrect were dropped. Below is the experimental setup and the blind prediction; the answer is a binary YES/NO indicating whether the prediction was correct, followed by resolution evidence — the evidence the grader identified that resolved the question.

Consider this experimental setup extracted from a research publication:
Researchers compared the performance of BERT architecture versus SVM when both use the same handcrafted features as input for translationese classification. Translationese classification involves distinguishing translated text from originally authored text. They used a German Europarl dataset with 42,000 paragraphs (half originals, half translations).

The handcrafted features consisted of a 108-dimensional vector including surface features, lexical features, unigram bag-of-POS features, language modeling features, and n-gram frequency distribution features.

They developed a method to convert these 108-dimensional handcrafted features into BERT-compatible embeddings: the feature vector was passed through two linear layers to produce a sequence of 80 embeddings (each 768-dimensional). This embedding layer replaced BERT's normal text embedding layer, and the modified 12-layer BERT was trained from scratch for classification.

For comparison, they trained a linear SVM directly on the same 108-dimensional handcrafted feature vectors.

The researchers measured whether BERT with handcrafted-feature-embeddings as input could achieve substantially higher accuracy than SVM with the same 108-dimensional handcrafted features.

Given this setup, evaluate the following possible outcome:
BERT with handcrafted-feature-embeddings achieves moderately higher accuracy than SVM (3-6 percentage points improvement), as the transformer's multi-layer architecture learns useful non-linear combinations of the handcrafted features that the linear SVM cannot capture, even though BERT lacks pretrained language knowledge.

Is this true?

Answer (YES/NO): NO